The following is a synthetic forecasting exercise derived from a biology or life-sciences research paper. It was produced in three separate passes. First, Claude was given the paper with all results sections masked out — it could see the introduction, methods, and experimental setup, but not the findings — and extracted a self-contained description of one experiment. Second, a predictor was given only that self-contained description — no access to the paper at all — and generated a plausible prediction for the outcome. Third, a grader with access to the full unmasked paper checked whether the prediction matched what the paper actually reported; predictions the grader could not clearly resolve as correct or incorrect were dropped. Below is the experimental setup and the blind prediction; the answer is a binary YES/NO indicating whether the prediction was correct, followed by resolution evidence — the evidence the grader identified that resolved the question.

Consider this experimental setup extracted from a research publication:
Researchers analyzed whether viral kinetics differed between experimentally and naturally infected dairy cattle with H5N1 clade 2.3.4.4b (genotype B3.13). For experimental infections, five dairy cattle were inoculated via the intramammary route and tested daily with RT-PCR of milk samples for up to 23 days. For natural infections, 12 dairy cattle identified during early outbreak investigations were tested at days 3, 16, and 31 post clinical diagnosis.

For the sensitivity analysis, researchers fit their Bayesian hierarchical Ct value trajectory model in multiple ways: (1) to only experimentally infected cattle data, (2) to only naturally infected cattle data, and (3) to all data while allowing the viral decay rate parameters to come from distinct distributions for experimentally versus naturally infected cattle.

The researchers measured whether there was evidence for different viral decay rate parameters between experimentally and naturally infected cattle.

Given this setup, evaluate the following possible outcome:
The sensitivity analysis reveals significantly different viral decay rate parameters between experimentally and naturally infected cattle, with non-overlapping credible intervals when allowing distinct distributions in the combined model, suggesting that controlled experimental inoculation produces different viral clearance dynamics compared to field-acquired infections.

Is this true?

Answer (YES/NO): NO